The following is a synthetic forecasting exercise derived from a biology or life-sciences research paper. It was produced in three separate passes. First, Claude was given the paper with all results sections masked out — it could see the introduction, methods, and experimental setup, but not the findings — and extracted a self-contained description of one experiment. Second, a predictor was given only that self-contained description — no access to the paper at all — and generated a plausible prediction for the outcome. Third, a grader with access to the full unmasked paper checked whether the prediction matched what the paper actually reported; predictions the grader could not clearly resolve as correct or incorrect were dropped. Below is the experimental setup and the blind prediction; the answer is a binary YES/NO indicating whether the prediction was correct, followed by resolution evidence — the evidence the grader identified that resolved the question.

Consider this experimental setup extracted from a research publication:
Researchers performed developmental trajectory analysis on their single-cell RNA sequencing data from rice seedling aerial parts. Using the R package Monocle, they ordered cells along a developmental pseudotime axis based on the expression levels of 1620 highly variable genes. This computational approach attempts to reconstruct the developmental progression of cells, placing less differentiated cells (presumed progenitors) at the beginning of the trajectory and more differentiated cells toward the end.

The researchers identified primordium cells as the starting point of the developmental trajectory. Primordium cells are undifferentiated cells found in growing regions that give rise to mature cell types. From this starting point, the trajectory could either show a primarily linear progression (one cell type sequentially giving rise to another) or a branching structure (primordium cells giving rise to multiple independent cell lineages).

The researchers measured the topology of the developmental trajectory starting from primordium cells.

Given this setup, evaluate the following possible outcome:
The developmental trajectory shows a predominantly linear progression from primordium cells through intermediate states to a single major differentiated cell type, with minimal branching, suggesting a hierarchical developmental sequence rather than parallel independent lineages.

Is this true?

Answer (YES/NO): NO